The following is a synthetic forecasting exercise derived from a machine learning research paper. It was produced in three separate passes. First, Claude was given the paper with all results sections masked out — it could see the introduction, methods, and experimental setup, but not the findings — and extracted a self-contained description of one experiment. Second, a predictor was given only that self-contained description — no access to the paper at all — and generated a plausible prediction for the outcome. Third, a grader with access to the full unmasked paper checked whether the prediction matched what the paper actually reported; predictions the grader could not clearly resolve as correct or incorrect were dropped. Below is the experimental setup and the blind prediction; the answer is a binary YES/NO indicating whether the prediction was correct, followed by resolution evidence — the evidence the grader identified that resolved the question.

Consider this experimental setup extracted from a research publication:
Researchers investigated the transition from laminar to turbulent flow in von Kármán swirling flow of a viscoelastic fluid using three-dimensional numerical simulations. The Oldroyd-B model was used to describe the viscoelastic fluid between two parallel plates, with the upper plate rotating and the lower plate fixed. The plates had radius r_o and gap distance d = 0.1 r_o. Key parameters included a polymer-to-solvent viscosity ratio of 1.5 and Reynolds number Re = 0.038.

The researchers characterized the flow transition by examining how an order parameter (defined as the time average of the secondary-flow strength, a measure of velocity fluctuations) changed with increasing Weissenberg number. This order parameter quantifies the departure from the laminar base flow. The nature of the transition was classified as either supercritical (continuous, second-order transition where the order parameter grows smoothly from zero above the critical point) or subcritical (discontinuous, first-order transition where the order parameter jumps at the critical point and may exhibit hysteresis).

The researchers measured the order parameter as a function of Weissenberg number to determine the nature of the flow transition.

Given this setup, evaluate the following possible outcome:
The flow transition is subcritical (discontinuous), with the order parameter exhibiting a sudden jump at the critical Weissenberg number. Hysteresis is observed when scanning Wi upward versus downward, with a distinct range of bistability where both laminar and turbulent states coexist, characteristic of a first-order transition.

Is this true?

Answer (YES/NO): YES